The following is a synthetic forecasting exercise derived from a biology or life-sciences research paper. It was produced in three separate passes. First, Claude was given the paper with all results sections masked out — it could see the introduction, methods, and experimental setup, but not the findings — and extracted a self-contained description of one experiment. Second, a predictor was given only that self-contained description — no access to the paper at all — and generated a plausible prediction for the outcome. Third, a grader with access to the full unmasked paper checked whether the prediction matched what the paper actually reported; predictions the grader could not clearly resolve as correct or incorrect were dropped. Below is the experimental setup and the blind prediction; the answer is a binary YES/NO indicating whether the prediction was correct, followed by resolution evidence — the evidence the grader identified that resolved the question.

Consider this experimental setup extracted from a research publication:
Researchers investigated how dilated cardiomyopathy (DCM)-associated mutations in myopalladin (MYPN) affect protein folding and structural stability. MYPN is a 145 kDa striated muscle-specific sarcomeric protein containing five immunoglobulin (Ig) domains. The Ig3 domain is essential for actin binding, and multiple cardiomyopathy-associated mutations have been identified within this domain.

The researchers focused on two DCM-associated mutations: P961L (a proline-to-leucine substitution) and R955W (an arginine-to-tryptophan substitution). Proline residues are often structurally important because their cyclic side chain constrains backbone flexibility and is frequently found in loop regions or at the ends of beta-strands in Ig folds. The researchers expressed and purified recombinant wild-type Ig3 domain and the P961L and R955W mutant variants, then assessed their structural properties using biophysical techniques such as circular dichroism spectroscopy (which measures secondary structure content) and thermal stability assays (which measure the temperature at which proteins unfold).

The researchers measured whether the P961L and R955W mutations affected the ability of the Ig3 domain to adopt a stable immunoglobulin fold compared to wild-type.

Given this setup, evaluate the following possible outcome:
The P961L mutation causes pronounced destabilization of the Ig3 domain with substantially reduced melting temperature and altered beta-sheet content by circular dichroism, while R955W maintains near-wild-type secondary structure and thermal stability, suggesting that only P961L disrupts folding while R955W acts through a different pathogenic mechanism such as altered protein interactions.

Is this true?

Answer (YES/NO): NO